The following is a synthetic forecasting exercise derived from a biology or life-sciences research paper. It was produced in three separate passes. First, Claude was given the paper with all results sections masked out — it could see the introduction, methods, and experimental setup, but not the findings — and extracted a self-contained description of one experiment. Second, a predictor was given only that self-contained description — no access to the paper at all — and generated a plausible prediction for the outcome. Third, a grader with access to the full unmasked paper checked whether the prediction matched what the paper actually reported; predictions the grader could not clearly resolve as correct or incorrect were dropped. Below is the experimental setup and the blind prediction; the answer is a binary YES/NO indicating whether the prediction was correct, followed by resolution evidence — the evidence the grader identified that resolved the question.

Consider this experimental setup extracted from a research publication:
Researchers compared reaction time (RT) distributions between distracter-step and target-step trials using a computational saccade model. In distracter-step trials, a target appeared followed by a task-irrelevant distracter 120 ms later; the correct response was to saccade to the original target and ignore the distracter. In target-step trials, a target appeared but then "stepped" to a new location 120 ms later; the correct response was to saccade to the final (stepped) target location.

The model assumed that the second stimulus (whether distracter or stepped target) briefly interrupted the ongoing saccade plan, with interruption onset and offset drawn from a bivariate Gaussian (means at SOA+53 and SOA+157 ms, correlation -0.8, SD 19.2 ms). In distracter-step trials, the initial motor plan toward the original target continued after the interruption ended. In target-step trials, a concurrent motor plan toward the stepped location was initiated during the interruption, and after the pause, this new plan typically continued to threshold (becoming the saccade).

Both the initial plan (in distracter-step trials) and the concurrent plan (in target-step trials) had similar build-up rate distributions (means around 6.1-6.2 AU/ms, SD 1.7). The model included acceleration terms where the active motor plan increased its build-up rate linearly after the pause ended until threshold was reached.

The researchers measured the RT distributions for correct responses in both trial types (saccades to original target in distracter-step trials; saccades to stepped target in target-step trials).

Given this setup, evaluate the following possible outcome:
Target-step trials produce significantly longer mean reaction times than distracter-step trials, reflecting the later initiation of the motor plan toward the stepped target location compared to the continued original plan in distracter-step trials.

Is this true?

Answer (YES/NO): NO